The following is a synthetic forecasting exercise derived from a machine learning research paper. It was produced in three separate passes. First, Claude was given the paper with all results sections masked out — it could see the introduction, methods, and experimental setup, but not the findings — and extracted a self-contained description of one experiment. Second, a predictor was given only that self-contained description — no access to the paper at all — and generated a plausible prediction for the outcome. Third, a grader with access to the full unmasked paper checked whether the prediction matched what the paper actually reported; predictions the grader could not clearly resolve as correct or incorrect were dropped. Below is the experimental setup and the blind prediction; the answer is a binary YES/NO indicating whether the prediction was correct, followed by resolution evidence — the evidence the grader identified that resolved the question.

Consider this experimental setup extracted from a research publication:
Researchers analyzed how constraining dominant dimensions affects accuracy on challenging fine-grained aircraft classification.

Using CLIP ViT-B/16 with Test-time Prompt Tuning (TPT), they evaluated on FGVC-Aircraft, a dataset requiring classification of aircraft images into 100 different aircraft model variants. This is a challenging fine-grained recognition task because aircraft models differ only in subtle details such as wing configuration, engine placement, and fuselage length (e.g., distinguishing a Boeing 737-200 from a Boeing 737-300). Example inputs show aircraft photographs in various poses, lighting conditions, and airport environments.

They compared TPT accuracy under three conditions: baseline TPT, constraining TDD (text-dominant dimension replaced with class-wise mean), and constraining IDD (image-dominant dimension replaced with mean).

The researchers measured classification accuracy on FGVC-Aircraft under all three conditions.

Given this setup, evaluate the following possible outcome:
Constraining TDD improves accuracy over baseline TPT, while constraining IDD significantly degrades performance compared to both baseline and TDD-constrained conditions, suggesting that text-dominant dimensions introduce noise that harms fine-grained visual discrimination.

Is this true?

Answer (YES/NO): NO